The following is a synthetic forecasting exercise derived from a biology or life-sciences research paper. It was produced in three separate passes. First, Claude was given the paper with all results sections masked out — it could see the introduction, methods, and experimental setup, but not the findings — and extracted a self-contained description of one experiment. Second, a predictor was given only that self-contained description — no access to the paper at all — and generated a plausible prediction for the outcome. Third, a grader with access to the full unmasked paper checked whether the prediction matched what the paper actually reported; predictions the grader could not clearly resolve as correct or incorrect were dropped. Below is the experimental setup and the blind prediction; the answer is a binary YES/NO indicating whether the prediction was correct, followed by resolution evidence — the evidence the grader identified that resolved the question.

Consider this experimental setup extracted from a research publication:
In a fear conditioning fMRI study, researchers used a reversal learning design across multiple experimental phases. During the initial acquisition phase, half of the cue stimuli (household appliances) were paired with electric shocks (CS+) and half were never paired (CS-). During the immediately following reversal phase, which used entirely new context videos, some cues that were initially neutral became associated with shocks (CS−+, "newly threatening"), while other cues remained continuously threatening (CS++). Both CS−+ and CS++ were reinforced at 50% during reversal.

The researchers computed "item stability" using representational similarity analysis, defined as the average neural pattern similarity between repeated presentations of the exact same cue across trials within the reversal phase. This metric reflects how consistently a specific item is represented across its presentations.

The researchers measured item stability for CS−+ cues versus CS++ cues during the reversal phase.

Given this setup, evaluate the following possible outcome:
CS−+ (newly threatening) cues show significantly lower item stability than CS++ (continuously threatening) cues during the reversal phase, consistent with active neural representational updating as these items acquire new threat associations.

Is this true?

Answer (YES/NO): NO